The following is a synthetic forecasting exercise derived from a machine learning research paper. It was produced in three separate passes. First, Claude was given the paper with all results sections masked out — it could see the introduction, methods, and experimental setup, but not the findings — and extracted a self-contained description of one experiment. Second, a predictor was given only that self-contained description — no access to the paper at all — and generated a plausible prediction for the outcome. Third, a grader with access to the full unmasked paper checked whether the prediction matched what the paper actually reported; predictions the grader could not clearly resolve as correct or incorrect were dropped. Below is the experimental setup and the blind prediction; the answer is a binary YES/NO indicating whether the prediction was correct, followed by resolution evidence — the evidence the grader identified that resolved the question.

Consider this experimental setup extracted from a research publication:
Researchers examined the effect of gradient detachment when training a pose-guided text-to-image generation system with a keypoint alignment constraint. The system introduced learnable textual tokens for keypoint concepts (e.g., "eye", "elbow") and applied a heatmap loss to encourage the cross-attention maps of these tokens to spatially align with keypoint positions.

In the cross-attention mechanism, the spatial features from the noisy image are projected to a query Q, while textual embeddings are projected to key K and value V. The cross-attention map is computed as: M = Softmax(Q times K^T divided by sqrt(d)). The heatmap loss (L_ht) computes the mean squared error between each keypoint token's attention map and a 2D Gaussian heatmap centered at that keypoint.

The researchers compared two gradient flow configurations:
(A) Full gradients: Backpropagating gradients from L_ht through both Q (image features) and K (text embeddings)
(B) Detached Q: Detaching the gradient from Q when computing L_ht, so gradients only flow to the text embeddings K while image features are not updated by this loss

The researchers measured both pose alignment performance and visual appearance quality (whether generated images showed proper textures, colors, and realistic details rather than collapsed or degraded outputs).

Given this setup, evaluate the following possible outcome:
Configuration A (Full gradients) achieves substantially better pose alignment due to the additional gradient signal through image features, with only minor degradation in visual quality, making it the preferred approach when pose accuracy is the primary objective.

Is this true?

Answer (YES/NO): NO